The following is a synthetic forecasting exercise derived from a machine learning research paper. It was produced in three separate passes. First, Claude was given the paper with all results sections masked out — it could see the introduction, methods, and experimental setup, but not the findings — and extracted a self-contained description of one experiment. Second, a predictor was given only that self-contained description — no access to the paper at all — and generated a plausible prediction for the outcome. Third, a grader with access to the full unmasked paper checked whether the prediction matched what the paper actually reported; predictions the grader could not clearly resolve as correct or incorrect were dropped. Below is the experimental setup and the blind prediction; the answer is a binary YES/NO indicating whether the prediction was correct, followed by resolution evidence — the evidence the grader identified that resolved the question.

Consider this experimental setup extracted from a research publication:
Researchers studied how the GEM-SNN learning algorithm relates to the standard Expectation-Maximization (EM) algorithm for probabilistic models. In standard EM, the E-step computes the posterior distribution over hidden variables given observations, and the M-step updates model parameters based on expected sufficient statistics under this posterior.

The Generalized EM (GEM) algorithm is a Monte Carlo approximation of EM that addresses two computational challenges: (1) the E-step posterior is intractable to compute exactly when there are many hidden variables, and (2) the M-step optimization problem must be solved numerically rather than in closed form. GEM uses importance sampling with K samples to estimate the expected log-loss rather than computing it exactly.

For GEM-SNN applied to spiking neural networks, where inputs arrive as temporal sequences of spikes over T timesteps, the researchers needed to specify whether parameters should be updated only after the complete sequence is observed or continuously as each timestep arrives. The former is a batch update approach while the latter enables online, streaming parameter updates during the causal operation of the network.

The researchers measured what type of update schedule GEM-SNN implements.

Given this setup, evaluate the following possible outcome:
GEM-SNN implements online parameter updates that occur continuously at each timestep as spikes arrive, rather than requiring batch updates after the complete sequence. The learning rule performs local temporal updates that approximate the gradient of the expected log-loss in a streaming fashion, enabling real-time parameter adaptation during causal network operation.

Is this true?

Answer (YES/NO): YES